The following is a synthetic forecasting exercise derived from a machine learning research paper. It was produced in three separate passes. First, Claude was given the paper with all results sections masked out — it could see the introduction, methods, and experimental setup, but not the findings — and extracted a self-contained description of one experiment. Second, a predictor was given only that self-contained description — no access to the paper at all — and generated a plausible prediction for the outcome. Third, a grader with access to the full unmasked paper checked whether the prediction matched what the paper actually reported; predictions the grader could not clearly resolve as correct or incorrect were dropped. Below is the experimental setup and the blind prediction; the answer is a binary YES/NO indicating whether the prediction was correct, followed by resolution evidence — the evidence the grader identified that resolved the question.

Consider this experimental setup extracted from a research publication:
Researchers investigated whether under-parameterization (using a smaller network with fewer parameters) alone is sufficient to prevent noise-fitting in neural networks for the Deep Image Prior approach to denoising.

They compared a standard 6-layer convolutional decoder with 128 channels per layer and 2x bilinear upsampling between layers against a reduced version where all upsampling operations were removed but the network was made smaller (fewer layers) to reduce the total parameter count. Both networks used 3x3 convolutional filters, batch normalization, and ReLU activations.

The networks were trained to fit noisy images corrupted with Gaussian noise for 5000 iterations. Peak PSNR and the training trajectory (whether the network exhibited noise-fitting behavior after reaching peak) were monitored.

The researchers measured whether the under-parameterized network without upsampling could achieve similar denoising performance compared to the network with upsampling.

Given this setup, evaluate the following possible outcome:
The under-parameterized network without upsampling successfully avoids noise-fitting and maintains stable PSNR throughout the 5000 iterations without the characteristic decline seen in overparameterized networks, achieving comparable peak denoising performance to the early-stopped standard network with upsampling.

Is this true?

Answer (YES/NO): NO